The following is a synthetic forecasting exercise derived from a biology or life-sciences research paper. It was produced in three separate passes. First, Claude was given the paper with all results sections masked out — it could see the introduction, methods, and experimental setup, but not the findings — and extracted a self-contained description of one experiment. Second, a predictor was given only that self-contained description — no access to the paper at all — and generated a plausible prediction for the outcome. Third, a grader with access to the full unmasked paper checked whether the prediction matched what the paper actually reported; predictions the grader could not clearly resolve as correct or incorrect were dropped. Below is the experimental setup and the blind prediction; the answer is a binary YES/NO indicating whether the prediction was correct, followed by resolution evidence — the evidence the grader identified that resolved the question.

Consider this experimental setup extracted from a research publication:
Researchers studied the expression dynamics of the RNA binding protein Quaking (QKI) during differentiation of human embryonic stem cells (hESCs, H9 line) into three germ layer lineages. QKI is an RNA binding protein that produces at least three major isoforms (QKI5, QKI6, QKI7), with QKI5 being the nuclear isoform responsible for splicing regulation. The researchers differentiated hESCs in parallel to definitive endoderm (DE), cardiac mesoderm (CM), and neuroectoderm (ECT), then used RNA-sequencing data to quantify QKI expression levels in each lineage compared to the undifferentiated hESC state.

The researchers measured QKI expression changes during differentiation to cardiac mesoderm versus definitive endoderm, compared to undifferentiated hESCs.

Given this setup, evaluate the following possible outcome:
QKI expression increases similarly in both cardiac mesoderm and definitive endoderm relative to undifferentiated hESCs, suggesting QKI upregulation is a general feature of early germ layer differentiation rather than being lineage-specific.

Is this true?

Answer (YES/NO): NO